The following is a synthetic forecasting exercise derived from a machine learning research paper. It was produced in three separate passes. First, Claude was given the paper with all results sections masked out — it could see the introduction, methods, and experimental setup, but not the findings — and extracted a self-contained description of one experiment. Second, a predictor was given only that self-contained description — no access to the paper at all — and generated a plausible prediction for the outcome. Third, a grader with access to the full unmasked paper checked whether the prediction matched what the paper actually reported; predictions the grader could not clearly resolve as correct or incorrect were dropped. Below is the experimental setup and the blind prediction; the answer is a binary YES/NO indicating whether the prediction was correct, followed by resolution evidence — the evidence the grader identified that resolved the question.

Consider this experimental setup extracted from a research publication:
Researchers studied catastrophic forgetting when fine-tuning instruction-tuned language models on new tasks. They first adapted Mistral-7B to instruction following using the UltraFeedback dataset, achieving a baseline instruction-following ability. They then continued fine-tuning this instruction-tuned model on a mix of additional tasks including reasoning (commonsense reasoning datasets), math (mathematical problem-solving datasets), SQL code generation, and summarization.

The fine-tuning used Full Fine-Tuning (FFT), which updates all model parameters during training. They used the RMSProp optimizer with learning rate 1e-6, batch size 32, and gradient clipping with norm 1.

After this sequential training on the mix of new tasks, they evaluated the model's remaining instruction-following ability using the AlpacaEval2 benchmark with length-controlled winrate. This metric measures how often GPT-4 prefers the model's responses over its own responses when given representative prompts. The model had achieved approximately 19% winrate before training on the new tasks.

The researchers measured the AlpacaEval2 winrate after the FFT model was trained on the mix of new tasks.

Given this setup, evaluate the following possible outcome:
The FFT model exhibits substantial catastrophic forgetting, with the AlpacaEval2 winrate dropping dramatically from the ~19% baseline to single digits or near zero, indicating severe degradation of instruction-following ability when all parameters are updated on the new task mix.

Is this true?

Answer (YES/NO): YES